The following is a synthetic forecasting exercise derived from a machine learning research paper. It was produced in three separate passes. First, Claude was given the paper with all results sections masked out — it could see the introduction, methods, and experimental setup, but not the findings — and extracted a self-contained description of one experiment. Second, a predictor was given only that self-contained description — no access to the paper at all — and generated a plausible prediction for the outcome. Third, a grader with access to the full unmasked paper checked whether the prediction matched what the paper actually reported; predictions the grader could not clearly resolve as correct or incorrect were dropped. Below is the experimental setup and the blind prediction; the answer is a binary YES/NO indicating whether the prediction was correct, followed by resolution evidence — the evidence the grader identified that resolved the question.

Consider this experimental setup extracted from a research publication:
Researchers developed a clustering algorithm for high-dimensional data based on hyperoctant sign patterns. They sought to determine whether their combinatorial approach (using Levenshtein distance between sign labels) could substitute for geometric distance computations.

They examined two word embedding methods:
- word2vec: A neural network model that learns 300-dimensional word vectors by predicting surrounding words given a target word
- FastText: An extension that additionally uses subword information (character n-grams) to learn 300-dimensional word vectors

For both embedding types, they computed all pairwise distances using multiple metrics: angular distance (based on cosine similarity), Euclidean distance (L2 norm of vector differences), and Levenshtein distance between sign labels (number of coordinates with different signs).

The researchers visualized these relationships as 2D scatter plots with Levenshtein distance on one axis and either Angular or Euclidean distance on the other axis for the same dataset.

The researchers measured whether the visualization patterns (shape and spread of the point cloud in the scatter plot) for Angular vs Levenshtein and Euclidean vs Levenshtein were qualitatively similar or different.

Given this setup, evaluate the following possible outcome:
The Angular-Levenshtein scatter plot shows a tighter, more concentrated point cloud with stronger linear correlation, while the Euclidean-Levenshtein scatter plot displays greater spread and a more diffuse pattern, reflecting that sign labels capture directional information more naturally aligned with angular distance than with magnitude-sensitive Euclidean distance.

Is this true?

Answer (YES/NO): YES